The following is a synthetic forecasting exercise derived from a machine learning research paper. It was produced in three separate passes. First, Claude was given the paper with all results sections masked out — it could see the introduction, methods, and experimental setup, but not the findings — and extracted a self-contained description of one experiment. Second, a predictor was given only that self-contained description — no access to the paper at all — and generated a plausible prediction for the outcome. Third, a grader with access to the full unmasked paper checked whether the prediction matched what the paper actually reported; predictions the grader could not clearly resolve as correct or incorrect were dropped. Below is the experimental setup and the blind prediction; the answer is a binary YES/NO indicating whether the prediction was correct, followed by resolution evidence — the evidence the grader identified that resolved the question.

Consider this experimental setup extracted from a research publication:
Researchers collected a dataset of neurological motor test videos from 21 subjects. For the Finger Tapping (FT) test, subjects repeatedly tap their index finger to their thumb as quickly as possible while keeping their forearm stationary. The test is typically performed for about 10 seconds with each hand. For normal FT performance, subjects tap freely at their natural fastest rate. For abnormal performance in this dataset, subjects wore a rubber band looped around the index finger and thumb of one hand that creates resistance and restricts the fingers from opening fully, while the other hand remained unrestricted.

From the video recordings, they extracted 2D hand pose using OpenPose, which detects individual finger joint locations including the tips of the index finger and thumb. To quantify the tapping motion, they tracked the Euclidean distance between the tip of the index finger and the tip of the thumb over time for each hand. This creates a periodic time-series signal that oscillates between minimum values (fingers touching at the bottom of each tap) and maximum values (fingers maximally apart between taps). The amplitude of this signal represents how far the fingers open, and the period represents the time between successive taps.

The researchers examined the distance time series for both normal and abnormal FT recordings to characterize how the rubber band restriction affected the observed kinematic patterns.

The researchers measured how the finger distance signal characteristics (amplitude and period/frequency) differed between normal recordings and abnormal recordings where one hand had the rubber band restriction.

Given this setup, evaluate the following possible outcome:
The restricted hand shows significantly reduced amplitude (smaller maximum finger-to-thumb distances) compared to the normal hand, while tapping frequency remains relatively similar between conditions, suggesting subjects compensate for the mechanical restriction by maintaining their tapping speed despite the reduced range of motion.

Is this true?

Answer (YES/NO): NO